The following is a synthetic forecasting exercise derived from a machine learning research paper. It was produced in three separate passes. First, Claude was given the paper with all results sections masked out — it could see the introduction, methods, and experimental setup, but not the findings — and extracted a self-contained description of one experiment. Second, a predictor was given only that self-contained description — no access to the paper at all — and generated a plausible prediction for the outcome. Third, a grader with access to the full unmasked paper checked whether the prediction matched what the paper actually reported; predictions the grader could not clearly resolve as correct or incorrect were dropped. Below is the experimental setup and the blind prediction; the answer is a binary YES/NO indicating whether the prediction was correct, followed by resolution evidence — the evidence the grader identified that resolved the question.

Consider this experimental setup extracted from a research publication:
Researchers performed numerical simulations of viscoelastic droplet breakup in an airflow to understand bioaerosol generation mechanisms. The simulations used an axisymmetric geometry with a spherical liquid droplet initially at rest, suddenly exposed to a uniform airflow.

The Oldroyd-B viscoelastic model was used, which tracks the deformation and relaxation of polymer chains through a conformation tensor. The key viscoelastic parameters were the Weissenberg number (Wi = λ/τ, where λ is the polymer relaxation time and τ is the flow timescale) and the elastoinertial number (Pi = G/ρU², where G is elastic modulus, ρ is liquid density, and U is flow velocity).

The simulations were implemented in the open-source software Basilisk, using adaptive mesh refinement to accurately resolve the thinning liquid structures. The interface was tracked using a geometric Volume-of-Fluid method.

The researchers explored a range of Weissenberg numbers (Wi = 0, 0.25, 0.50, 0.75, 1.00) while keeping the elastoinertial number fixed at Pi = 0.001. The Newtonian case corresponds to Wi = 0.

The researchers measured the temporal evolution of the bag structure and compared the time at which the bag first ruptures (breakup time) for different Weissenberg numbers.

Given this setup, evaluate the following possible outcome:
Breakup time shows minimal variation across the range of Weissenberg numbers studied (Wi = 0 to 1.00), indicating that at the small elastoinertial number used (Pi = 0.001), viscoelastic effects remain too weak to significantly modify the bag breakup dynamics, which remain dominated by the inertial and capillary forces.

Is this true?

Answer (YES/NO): NO